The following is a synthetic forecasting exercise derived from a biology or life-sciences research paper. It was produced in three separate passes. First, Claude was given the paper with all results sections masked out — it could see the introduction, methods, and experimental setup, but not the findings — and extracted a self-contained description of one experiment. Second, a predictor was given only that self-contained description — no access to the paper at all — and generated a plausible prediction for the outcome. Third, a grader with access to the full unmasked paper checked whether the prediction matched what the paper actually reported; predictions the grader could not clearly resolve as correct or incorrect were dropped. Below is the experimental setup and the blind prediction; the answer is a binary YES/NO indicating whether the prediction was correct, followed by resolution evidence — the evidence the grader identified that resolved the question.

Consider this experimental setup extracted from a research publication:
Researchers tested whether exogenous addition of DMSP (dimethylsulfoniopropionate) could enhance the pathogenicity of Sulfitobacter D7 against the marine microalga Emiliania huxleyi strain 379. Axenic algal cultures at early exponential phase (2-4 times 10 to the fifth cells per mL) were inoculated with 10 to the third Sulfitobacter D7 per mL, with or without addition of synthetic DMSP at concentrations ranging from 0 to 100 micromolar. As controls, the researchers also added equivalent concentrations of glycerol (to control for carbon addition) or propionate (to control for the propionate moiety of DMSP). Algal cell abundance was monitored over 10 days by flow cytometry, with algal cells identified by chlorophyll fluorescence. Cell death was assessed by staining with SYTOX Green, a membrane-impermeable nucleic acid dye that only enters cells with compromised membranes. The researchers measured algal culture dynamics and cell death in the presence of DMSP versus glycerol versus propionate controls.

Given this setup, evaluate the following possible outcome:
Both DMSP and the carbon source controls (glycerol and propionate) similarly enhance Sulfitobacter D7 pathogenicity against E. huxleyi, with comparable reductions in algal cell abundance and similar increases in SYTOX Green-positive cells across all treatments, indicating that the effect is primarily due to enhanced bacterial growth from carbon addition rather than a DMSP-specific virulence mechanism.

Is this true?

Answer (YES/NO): NO